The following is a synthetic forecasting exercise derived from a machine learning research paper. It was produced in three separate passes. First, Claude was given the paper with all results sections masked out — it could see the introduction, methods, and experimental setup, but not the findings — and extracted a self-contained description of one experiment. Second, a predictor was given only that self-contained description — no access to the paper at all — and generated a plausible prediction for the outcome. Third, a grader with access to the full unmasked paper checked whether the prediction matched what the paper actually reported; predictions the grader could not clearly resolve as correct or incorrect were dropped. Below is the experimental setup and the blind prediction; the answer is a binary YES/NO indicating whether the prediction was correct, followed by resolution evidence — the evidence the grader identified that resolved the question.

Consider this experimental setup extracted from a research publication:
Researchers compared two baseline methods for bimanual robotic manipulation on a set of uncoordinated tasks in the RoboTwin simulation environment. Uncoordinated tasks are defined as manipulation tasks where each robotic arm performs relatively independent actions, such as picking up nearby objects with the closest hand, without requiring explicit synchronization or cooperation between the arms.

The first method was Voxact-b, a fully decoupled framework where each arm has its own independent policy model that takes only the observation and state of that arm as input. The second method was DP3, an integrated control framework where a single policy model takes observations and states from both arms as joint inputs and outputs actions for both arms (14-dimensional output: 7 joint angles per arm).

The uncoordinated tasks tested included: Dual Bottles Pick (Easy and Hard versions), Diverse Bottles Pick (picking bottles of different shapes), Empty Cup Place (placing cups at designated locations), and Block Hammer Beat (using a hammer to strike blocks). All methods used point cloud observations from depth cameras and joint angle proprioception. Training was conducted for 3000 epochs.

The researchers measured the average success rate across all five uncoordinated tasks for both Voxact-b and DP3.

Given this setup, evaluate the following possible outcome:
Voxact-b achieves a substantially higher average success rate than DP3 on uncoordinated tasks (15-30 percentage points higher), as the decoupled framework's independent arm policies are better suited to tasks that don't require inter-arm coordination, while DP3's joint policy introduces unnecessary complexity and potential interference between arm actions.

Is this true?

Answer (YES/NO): NO